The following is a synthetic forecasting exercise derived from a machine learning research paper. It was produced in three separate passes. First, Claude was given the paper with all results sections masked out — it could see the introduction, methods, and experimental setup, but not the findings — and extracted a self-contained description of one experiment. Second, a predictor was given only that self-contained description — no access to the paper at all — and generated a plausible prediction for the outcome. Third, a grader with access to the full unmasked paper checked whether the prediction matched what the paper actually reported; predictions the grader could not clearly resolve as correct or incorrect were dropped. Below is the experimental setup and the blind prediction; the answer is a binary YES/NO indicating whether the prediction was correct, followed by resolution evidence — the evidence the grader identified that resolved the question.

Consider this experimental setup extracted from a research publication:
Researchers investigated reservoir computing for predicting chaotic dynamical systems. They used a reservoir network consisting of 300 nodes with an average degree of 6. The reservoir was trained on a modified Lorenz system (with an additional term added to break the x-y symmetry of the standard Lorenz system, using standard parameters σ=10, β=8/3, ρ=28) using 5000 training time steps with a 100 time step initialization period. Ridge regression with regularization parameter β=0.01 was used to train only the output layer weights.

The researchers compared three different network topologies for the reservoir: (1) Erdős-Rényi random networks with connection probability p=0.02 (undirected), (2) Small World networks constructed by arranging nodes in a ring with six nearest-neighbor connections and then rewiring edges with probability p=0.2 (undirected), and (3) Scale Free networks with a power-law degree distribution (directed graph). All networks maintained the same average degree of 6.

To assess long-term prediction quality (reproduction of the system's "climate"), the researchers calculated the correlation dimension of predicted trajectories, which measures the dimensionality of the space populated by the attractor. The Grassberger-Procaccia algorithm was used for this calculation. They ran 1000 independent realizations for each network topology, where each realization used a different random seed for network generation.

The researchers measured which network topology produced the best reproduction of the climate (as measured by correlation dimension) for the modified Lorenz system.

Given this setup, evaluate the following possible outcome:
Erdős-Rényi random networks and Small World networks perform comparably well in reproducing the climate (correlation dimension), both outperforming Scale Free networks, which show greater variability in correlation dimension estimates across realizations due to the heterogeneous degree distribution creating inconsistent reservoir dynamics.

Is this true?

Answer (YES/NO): NO